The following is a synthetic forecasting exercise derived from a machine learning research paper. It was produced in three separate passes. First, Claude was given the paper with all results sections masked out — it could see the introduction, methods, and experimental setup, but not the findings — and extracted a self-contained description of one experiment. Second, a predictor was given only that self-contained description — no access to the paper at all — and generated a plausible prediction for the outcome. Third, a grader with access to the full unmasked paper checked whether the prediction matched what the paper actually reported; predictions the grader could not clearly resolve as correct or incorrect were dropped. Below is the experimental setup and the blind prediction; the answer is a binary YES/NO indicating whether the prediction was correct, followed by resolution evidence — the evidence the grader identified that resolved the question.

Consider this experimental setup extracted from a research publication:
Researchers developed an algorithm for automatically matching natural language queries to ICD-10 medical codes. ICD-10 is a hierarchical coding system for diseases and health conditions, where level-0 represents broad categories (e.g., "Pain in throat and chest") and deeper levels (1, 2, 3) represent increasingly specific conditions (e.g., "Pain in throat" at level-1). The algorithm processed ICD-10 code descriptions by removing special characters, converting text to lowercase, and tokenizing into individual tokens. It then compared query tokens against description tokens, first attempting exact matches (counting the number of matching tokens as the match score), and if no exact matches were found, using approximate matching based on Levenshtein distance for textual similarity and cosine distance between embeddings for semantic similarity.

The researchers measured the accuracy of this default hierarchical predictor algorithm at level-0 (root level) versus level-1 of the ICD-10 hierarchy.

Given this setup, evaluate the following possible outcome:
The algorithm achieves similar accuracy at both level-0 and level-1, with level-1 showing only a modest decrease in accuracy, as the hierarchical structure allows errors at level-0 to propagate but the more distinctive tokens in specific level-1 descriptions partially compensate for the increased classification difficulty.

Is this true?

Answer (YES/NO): NO